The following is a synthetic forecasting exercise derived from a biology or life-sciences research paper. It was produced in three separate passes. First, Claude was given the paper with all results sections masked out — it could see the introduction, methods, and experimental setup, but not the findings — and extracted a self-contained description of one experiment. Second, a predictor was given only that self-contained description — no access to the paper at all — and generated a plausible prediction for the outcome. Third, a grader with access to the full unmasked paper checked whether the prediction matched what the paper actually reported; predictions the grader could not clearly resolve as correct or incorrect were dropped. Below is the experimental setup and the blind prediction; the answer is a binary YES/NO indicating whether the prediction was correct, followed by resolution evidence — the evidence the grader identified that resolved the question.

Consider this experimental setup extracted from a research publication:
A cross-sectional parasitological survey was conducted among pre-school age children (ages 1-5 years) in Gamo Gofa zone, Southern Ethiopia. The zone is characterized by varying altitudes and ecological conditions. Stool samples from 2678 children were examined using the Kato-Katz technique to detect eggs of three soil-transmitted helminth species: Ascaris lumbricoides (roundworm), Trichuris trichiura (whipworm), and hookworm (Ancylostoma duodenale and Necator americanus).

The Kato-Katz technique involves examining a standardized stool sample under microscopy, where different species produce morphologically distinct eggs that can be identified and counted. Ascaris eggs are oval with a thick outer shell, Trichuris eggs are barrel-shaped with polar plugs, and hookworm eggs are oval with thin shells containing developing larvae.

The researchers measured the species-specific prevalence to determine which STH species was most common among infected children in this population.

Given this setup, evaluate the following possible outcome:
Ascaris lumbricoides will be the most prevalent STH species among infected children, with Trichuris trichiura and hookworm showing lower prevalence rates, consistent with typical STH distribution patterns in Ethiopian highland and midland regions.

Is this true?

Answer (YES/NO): YES